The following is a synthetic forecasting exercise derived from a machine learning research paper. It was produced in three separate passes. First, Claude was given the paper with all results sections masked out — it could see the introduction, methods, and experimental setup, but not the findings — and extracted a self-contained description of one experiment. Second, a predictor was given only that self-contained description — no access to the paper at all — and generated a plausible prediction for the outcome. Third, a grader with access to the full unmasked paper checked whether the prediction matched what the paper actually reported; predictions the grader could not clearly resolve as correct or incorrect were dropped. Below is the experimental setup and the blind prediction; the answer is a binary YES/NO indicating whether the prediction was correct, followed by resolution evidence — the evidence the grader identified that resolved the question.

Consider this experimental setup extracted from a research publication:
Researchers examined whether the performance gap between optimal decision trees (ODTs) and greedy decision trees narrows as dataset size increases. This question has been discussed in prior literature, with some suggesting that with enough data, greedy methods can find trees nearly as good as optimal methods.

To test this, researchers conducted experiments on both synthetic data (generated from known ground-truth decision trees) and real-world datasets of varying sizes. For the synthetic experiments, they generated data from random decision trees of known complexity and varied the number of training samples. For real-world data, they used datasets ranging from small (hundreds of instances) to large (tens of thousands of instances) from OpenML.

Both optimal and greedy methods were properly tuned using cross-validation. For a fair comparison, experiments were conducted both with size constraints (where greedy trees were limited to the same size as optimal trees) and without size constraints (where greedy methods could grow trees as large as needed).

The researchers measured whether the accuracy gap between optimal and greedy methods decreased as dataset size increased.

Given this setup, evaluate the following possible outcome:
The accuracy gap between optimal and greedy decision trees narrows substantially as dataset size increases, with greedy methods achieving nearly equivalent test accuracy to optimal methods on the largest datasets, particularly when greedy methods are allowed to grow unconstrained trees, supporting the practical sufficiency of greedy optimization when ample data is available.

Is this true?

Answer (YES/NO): NO